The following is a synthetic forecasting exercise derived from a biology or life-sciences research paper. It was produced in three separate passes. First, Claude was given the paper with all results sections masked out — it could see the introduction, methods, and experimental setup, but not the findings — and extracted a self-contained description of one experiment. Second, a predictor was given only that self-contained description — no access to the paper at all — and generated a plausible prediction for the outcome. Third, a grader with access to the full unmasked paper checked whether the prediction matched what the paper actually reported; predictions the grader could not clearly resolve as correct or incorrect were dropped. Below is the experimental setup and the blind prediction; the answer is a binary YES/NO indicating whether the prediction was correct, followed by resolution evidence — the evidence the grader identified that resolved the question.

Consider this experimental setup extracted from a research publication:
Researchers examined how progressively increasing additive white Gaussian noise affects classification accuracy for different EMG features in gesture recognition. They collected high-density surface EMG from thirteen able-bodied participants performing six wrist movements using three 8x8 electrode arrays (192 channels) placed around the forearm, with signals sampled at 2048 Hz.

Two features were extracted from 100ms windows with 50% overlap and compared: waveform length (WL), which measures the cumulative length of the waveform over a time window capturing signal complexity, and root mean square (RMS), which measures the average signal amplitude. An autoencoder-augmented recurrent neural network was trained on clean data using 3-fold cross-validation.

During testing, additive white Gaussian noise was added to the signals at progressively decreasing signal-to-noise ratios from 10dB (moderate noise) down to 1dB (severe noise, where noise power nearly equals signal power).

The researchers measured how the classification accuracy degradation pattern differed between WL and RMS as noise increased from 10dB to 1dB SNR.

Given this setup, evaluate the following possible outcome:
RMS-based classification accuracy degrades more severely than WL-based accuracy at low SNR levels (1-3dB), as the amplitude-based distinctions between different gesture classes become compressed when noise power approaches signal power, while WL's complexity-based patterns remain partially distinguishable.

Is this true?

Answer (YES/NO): NO